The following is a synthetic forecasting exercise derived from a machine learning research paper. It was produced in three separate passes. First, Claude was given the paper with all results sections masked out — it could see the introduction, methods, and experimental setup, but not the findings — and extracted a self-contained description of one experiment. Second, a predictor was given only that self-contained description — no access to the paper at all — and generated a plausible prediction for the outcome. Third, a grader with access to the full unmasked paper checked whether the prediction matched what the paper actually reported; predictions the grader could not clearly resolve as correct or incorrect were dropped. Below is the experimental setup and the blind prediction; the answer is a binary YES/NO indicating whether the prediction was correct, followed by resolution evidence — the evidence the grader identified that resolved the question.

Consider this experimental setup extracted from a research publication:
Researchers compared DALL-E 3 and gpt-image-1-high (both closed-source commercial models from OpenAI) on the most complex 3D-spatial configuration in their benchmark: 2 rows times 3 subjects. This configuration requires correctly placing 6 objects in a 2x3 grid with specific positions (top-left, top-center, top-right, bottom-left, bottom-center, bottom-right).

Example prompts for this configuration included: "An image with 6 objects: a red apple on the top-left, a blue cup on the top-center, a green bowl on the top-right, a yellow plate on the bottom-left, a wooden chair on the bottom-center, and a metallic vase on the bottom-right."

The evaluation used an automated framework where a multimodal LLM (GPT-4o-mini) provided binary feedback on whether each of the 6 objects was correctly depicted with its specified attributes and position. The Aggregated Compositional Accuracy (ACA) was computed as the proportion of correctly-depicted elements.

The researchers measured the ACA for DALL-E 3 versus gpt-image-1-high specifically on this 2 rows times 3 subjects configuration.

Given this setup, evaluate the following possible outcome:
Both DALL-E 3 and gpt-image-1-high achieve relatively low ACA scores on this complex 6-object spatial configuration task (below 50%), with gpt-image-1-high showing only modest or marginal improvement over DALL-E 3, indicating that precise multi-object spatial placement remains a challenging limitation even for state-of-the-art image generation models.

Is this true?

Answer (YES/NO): NO